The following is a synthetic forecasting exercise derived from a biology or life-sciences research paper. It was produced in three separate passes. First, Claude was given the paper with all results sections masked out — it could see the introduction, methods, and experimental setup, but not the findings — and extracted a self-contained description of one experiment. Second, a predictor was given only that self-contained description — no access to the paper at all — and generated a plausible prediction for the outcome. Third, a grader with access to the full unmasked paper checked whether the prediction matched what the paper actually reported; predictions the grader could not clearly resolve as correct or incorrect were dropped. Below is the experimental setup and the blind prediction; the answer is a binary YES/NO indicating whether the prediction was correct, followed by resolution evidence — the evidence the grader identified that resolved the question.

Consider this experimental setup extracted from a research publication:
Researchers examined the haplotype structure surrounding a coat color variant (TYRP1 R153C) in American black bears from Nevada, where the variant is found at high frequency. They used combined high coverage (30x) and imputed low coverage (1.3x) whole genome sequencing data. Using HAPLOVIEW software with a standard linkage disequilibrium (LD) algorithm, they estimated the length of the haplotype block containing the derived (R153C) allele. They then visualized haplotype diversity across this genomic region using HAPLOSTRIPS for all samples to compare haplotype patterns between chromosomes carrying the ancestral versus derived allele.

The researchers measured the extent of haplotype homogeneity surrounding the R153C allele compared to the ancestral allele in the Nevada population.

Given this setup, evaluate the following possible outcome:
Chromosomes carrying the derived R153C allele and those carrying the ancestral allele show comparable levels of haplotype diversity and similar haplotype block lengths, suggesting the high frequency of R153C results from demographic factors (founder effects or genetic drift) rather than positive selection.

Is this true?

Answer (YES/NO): NO